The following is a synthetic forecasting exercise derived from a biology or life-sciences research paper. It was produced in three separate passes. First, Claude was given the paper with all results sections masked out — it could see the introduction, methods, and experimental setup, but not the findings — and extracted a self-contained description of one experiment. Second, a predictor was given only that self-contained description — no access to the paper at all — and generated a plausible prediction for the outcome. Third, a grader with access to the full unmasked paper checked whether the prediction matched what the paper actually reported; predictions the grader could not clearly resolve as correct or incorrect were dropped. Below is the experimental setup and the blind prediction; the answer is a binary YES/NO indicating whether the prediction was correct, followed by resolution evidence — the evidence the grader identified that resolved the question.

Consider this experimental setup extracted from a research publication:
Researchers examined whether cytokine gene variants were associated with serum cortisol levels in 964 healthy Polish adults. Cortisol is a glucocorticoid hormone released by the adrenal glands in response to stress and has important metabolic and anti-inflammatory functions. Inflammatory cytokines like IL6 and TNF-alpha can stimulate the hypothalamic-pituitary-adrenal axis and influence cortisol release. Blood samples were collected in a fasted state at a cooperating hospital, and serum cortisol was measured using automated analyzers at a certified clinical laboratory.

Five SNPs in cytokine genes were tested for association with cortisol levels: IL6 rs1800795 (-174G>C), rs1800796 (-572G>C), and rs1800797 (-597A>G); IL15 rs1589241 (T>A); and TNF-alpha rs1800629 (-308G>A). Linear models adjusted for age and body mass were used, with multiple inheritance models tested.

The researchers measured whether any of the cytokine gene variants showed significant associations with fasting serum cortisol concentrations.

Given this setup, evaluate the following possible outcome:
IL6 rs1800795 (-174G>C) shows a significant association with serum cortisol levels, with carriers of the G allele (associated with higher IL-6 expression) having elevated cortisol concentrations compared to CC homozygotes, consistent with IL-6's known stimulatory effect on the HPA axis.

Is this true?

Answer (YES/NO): NO